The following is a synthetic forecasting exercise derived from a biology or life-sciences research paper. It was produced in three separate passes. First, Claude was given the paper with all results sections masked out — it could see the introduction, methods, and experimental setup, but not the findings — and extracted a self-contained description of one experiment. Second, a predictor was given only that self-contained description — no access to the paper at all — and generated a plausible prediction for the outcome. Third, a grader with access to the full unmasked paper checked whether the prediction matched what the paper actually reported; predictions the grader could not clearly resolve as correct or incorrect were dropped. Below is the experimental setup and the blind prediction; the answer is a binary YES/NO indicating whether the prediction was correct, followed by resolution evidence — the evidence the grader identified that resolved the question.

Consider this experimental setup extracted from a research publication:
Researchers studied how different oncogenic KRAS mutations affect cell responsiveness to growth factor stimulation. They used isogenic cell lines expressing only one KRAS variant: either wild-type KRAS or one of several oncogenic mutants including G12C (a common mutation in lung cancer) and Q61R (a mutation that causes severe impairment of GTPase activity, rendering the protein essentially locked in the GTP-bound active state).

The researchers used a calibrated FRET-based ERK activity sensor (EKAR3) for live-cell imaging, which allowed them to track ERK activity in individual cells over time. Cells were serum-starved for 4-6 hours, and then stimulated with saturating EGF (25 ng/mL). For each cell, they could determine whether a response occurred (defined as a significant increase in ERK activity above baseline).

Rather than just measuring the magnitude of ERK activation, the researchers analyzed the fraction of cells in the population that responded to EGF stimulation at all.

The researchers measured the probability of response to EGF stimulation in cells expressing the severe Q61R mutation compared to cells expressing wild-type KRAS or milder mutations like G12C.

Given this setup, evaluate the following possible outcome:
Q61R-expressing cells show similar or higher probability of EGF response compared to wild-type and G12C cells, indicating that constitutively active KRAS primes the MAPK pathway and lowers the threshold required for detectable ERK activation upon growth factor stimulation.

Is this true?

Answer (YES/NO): NO